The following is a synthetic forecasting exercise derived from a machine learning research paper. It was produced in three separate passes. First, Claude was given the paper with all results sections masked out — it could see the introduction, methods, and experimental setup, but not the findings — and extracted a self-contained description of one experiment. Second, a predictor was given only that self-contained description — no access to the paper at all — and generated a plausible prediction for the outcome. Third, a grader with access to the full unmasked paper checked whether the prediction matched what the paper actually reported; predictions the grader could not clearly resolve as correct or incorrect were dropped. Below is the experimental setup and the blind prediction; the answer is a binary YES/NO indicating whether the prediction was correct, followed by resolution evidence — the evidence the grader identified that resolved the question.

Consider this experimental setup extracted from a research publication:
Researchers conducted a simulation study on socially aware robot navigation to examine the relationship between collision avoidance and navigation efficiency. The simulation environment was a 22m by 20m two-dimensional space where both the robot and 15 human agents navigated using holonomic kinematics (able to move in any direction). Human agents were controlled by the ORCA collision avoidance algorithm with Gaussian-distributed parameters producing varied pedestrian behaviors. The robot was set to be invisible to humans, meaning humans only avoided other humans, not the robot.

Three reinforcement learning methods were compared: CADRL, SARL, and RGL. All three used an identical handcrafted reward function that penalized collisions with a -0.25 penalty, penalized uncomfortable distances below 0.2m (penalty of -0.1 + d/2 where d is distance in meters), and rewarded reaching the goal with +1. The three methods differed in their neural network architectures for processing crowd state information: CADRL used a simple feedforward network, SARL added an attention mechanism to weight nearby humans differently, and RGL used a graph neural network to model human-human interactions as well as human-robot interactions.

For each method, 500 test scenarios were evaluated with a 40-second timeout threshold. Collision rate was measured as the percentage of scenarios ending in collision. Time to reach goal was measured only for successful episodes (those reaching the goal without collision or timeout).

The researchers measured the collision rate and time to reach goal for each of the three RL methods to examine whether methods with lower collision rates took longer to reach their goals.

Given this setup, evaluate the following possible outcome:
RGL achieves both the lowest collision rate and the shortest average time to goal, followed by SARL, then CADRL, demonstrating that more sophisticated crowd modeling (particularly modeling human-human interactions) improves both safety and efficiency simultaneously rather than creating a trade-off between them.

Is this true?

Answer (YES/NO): NO